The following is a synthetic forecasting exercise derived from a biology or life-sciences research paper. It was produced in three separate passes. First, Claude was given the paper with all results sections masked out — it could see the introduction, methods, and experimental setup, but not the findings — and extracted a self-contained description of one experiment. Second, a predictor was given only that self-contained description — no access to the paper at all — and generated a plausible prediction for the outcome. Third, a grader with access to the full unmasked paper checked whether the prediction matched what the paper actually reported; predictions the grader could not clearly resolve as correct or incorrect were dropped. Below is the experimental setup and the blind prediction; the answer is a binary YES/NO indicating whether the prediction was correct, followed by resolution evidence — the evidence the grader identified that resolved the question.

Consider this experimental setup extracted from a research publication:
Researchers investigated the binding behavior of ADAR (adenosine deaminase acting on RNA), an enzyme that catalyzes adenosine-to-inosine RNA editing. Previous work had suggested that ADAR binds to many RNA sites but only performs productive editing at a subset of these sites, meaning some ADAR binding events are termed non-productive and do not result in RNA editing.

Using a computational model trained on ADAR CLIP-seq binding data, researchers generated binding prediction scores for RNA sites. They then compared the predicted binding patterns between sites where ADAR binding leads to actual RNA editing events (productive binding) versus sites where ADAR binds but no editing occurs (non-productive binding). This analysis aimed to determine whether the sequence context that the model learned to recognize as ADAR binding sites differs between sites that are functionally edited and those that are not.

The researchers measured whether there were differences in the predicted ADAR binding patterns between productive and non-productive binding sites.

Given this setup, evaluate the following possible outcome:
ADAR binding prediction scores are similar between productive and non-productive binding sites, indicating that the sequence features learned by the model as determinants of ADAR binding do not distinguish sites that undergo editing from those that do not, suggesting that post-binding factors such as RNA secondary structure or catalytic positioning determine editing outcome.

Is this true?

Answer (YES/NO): NO